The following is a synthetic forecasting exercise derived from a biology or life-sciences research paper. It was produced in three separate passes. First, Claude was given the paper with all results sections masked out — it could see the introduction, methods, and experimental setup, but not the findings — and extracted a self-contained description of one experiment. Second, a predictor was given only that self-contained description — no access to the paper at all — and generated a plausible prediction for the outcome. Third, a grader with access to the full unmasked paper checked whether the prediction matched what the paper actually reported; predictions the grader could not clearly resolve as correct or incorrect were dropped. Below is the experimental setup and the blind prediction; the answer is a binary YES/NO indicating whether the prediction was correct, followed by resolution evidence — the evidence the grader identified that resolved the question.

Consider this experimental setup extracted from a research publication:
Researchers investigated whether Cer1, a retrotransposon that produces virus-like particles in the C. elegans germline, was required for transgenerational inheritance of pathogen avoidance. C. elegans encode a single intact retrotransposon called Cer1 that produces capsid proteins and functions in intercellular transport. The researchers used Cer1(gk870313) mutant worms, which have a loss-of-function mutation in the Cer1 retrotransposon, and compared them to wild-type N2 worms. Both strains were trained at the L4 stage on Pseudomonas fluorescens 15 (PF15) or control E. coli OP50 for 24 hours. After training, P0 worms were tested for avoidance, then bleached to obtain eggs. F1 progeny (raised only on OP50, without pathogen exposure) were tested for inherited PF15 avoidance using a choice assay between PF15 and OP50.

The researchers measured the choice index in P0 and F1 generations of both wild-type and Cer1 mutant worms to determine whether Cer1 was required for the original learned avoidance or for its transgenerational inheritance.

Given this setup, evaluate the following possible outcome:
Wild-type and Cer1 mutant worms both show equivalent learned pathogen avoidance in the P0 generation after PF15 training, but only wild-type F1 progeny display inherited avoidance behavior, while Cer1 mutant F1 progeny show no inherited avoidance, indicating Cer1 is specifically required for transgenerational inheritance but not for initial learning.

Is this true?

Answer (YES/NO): YES